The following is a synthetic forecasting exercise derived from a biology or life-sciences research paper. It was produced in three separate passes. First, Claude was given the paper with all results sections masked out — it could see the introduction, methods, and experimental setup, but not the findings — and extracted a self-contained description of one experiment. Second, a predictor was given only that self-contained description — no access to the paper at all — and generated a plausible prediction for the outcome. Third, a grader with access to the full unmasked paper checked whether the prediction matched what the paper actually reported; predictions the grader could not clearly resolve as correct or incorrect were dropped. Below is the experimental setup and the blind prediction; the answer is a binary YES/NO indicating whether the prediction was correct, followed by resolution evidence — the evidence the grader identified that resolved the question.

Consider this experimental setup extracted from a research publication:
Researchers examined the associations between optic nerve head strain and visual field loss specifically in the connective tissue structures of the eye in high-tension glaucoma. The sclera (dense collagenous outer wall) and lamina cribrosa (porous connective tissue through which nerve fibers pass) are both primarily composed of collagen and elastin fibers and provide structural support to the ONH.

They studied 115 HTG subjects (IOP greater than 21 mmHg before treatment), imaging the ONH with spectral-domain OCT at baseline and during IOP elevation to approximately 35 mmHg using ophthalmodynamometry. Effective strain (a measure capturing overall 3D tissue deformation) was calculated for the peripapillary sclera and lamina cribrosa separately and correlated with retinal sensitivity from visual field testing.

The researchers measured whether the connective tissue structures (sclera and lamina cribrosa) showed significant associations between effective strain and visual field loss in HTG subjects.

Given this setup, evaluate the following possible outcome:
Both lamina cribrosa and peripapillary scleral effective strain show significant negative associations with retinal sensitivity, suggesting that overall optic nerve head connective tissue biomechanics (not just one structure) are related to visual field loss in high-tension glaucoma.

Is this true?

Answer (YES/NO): YES